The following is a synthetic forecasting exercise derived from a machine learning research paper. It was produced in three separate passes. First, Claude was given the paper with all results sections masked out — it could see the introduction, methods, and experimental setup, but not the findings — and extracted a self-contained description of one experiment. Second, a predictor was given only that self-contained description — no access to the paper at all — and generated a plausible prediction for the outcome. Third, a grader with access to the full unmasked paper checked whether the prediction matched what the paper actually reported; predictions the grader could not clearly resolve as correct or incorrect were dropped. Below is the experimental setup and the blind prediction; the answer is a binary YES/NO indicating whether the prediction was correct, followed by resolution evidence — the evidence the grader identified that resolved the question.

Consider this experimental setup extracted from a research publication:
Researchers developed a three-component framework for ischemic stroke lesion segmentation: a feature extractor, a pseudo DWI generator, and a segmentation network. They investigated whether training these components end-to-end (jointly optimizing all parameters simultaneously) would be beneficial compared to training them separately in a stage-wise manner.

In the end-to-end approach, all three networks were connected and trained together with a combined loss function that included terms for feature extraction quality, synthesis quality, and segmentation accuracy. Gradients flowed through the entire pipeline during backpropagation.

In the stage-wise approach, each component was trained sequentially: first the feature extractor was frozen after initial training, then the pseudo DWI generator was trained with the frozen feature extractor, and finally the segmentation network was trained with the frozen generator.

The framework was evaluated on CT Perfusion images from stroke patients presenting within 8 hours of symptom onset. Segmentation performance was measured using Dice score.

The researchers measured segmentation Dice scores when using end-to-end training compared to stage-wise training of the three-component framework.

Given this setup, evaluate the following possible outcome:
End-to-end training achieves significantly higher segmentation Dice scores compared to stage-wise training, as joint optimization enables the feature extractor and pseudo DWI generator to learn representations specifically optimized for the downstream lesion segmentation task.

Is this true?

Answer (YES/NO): NO